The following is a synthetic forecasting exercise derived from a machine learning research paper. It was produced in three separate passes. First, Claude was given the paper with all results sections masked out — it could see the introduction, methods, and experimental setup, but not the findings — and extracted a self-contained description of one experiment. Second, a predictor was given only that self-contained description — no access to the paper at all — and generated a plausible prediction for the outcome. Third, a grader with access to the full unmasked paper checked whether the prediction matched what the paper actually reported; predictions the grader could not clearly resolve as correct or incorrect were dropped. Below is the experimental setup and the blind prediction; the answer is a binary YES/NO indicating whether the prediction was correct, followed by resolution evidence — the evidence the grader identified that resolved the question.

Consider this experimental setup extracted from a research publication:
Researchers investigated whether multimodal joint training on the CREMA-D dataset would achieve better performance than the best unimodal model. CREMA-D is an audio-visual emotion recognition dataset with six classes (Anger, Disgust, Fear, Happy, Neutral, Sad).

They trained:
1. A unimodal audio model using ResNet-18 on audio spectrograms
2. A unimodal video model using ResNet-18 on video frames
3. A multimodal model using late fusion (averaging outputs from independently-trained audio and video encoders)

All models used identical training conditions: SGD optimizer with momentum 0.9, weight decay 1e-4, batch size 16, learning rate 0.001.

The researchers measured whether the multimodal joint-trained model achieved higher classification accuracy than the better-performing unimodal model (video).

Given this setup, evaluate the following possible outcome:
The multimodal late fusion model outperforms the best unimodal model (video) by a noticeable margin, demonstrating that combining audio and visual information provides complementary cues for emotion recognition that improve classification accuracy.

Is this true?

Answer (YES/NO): NO